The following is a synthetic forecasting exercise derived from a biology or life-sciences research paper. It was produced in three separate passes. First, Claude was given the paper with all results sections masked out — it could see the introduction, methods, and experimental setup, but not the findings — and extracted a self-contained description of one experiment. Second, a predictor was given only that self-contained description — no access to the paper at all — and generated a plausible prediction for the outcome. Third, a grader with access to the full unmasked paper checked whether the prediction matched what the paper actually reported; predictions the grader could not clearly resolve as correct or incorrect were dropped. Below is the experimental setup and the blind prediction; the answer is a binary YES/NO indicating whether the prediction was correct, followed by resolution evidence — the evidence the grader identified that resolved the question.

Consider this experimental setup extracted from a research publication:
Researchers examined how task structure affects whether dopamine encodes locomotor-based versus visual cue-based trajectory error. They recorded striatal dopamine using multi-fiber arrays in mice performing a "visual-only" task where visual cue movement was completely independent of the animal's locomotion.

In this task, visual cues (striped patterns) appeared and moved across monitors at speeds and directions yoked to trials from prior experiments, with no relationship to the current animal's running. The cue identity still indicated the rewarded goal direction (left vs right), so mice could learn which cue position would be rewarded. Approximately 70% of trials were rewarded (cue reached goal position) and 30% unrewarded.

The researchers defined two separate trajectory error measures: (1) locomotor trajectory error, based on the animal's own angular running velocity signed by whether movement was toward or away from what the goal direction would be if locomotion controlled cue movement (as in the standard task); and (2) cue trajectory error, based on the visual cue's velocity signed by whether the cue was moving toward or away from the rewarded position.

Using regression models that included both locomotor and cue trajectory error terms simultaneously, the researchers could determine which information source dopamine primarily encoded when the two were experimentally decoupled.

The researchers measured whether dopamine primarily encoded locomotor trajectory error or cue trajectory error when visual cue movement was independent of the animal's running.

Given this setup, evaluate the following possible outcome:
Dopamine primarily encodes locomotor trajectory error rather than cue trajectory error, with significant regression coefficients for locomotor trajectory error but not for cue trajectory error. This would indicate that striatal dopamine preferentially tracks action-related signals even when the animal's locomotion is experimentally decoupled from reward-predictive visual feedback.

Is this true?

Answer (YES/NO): NO